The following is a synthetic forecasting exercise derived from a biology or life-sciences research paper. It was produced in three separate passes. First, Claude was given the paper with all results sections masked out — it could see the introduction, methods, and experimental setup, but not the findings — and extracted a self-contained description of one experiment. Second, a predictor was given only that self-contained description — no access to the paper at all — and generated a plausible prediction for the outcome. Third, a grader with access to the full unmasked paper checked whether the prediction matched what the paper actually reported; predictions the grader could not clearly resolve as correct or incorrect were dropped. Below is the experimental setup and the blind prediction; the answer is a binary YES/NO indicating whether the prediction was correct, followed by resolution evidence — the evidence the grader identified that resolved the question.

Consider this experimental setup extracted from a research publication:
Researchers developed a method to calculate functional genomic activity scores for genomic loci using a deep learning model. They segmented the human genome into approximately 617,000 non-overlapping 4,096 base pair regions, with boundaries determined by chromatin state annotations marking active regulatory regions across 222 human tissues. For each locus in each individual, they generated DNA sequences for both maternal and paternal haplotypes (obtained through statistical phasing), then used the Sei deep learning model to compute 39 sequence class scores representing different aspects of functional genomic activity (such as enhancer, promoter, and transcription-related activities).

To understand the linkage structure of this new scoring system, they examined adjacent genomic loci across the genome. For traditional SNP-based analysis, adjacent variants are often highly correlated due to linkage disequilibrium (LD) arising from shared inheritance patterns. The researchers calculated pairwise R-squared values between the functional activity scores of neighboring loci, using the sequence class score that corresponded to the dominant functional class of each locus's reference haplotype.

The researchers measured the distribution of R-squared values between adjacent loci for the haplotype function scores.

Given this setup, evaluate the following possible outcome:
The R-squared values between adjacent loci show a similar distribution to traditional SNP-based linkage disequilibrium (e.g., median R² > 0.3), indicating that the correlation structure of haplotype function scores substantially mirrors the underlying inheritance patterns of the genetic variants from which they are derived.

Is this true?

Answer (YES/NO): NO